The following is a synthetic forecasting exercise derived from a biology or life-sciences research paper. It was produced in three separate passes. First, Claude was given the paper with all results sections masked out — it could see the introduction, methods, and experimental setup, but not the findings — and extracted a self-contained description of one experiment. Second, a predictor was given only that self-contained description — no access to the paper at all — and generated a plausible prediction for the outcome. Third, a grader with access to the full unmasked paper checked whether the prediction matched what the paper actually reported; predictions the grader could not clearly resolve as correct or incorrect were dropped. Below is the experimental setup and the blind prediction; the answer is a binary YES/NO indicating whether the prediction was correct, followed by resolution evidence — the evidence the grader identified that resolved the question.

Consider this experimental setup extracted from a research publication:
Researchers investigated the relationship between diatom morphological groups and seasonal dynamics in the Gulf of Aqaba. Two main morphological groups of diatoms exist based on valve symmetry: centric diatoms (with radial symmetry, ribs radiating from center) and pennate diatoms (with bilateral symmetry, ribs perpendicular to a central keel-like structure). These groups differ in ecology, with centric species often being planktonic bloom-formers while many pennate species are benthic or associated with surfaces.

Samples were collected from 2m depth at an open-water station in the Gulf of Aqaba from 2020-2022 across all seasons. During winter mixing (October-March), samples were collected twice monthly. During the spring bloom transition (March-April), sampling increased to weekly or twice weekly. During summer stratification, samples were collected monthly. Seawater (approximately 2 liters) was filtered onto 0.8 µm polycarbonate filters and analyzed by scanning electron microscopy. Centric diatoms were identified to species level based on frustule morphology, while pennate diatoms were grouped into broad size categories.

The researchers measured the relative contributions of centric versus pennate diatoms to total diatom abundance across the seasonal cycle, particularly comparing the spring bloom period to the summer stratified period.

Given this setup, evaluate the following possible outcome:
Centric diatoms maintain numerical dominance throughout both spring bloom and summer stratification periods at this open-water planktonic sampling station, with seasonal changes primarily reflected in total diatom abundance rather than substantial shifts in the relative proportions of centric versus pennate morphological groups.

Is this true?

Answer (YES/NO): NO